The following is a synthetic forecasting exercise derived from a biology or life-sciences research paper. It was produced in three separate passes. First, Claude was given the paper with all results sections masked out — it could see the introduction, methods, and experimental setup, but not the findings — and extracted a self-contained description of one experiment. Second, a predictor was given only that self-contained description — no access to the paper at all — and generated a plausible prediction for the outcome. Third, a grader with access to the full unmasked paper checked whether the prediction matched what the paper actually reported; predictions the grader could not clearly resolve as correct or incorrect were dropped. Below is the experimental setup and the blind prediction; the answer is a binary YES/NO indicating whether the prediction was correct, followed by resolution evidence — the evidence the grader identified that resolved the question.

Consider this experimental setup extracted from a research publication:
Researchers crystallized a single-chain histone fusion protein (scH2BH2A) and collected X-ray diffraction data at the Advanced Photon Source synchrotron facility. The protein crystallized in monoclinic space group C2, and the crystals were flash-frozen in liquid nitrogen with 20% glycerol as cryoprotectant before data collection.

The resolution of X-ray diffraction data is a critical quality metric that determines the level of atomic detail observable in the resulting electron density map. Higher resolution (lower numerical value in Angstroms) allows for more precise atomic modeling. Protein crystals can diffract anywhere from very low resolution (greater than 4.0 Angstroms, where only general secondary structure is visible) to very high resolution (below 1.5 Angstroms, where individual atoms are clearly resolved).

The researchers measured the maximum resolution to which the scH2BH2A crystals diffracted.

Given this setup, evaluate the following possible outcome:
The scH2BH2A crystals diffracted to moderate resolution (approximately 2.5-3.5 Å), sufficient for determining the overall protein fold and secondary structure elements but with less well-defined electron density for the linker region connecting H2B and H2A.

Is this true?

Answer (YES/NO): NO